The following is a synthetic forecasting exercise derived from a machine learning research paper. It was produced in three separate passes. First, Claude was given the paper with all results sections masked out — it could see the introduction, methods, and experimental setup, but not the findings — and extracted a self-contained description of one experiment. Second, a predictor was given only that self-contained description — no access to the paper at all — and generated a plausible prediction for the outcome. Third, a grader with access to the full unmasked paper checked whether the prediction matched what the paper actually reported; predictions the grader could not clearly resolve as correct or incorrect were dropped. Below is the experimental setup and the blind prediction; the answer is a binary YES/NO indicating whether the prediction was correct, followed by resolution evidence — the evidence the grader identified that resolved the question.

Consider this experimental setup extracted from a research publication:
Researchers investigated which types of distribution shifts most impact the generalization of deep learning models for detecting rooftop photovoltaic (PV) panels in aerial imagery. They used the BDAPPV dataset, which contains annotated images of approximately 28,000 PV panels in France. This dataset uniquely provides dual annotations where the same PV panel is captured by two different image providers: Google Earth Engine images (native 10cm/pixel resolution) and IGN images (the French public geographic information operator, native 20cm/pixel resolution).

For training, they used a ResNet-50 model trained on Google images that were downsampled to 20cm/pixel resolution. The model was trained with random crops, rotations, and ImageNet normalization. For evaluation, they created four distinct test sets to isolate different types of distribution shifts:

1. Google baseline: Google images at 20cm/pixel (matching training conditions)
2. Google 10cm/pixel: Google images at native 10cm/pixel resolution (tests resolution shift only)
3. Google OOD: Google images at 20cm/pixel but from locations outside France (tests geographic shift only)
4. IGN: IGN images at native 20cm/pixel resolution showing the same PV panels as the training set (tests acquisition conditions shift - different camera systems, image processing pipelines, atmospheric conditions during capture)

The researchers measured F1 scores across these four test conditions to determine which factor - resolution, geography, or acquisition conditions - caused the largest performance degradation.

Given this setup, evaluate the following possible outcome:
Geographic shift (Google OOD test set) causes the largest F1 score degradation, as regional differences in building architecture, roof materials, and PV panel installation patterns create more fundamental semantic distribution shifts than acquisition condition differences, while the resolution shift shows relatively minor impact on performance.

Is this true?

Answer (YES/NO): NO